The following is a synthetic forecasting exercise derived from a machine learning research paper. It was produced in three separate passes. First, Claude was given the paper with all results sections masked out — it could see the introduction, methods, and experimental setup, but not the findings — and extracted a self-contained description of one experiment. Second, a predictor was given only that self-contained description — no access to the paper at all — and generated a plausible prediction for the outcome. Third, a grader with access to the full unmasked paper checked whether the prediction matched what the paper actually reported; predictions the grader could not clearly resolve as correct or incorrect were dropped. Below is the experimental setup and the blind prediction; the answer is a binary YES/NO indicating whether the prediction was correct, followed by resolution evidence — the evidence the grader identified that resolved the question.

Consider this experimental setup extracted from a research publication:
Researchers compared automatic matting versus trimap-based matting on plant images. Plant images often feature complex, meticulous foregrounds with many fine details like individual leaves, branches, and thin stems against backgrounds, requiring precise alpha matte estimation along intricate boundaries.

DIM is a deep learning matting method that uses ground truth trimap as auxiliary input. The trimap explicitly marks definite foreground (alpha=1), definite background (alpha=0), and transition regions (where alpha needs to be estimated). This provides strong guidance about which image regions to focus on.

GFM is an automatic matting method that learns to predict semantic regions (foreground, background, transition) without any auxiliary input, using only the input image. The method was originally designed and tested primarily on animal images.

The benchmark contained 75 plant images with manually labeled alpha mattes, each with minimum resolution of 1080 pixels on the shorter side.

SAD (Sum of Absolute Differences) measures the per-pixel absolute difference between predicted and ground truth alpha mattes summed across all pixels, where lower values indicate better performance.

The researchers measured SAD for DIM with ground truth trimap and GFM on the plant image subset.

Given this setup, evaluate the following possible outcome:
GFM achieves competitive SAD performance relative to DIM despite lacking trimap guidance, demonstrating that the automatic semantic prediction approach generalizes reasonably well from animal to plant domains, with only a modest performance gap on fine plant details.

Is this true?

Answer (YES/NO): NO